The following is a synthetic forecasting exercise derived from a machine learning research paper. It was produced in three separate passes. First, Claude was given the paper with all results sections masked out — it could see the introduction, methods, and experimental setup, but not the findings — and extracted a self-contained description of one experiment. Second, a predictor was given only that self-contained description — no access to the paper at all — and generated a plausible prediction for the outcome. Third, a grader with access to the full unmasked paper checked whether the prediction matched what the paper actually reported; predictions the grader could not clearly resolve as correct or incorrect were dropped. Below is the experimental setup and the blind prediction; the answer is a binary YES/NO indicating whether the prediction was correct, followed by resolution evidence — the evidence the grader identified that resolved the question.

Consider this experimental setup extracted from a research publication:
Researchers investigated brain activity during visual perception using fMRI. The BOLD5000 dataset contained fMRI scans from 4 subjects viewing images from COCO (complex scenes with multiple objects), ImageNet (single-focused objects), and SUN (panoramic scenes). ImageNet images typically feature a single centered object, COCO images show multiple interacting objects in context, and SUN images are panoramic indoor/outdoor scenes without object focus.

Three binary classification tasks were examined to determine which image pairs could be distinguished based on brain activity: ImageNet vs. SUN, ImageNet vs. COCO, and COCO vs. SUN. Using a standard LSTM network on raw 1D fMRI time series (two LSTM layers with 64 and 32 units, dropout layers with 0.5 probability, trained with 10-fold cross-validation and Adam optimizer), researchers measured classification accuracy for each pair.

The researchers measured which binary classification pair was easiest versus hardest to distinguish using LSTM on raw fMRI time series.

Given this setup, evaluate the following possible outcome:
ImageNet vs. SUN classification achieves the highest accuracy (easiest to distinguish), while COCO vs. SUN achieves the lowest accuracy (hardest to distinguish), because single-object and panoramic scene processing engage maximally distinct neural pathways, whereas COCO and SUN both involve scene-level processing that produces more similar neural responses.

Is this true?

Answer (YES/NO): NO